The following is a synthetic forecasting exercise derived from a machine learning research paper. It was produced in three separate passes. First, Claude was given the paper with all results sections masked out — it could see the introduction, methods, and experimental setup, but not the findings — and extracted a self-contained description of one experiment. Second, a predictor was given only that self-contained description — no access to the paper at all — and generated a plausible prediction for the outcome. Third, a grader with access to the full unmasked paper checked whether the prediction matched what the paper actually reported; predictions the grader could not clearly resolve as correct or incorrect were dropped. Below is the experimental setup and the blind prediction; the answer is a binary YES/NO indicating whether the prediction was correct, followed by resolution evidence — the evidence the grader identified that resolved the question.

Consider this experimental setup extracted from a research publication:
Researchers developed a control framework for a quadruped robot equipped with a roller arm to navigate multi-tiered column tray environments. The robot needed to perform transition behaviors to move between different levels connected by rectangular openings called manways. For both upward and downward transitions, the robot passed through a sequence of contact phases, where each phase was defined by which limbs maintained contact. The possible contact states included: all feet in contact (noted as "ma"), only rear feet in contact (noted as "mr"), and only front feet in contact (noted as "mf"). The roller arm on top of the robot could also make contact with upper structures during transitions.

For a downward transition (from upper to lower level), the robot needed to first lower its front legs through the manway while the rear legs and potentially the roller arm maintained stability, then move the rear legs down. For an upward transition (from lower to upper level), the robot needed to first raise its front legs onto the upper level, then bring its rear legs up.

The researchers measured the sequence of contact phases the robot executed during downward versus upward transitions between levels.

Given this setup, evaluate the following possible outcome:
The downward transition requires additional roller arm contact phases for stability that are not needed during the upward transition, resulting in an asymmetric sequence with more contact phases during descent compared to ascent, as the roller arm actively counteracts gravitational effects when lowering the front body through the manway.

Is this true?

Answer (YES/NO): NO